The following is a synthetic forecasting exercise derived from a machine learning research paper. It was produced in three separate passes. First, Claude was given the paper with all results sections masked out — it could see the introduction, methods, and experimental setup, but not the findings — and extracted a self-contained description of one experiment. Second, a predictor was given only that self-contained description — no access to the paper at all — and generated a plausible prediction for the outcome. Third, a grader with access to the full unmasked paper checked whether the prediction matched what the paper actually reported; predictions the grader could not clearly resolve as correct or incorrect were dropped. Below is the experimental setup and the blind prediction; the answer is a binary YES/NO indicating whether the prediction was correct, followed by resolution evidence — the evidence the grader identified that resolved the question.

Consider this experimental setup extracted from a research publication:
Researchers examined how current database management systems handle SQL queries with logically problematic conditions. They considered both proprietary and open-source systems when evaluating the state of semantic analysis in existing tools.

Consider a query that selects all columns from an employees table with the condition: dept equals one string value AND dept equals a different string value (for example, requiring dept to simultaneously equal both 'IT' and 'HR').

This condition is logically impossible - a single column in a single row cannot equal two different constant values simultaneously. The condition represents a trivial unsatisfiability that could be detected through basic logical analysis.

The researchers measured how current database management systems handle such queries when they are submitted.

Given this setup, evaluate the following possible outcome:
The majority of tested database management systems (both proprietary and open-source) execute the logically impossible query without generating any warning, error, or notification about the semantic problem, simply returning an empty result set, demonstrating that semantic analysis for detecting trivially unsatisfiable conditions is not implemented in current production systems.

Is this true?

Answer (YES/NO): YES